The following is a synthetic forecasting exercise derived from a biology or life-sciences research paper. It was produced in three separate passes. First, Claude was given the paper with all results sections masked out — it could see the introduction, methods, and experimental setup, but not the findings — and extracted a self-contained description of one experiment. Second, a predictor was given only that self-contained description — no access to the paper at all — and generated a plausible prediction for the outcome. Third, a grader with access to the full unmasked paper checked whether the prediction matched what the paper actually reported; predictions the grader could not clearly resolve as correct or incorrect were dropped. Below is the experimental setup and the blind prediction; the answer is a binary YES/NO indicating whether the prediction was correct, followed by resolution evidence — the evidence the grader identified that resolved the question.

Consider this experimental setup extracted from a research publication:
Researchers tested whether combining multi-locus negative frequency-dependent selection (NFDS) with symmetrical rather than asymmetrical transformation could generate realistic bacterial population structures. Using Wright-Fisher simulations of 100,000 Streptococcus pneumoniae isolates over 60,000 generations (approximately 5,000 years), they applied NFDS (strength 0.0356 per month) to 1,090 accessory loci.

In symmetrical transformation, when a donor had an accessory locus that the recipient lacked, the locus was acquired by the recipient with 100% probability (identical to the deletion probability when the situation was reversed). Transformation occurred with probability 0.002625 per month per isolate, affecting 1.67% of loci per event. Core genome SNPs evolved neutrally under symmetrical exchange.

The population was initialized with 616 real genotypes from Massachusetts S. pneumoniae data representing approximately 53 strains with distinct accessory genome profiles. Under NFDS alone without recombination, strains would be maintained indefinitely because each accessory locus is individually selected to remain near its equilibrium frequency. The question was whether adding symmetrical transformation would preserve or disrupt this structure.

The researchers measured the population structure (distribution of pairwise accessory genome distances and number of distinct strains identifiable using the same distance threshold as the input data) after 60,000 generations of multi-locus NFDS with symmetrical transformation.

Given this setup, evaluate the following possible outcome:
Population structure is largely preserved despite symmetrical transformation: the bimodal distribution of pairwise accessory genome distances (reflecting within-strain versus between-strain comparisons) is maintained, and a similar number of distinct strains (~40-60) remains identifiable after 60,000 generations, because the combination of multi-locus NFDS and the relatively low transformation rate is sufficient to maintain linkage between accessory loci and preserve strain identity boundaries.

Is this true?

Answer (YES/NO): NO